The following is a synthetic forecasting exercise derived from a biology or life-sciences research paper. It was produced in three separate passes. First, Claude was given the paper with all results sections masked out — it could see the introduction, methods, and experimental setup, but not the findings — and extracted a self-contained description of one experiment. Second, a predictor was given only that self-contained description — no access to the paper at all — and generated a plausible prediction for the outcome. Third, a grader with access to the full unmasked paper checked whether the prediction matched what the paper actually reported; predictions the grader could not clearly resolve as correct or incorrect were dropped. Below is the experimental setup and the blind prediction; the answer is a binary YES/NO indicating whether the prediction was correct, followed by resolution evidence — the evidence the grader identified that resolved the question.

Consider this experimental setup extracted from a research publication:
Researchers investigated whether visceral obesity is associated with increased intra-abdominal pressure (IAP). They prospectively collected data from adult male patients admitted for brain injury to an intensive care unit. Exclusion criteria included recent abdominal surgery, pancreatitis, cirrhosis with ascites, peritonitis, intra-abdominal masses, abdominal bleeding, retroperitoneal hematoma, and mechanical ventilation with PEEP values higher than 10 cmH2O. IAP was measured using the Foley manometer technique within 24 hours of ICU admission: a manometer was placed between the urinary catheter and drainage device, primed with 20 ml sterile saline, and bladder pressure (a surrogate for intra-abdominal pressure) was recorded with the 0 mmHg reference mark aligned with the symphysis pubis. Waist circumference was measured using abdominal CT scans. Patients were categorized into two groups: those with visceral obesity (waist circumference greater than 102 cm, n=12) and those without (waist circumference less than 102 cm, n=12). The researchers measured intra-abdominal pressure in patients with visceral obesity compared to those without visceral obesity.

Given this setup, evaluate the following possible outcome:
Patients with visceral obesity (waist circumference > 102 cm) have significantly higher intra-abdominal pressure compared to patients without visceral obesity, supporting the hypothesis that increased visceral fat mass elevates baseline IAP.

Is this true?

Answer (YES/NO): YES